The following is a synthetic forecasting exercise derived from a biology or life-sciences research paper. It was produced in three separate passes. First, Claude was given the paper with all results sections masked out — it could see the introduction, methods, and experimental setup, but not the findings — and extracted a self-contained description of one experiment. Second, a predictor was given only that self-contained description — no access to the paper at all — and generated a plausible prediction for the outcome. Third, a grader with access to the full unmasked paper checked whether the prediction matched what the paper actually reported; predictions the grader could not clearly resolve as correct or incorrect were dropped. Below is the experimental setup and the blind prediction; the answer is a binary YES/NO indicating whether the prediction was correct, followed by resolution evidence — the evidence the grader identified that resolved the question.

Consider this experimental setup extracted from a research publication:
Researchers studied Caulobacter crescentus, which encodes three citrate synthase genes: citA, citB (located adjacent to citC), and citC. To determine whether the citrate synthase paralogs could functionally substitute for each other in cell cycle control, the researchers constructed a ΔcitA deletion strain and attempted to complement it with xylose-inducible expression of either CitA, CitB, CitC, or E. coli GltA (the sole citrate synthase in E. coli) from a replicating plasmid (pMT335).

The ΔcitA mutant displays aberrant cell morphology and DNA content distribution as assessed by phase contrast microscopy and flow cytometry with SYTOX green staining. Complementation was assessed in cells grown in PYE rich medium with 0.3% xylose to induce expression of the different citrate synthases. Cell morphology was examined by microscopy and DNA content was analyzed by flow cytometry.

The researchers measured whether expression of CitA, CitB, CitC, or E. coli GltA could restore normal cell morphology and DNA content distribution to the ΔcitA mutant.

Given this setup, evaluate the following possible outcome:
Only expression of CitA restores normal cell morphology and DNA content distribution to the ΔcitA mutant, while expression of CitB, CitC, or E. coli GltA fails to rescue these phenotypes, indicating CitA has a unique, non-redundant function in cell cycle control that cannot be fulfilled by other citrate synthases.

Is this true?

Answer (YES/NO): YES